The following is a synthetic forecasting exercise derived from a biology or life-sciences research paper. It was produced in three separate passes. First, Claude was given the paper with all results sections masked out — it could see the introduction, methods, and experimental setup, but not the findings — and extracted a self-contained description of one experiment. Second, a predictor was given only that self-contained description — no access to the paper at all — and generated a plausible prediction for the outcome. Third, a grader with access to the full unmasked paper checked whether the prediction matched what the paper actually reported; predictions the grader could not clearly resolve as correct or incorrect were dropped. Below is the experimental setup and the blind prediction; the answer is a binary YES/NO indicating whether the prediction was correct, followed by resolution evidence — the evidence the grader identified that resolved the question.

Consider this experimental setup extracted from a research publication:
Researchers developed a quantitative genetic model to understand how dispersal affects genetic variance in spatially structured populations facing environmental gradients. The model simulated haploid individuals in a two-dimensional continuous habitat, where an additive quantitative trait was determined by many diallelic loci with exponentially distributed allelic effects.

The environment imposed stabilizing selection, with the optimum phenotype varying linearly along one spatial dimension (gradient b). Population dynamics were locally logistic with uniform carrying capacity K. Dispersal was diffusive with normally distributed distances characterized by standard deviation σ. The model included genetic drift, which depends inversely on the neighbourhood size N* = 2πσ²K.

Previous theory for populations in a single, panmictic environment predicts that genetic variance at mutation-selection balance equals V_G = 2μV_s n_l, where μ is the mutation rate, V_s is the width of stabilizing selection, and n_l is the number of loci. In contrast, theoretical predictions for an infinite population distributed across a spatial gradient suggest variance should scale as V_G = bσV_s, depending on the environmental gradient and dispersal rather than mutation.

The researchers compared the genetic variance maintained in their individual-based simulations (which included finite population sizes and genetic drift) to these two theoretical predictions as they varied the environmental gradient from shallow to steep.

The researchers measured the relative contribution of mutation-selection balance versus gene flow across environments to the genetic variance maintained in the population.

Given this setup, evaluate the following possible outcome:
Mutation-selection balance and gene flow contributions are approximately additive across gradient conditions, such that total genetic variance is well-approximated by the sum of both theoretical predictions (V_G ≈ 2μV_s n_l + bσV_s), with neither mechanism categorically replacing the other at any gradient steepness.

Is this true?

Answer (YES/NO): NO